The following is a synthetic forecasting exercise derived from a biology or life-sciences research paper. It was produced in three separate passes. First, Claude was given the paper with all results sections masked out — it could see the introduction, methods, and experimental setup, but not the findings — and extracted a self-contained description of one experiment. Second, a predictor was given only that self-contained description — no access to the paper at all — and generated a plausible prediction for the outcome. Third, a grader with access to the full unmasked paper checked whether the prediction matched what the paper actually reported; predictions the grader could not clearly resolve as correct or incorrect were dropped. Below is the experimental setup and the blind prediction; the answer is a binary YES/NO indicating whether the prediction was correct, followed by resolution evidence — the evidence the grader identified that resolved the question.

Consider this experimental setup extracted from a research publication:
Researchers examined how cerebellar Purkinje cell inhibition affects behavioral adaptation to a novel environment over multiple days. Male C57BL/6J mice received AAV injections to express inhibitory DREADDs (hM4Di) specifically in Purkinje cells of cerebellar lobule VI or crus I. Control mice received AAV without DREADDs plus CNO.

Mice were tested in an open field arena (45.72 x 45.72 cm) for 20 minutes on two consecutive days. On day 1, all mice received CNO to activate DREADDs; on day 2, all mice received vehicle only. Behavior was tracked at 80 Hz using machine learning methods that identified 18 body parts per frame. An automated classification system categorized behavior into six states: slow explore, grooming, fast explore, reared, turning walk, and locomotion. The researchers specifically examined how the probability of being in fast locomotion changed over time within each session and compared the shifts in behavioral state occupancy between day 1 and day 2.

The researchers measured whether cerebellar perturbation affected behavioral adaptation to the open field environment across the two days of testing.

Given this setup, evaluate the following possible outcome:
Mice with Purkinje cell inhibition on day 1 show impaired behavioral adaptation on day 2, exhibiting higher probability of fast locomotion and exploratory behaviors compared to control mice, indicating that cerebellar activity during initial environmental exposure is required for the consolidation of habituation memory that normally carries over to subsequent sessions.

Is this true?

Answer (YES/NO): YES